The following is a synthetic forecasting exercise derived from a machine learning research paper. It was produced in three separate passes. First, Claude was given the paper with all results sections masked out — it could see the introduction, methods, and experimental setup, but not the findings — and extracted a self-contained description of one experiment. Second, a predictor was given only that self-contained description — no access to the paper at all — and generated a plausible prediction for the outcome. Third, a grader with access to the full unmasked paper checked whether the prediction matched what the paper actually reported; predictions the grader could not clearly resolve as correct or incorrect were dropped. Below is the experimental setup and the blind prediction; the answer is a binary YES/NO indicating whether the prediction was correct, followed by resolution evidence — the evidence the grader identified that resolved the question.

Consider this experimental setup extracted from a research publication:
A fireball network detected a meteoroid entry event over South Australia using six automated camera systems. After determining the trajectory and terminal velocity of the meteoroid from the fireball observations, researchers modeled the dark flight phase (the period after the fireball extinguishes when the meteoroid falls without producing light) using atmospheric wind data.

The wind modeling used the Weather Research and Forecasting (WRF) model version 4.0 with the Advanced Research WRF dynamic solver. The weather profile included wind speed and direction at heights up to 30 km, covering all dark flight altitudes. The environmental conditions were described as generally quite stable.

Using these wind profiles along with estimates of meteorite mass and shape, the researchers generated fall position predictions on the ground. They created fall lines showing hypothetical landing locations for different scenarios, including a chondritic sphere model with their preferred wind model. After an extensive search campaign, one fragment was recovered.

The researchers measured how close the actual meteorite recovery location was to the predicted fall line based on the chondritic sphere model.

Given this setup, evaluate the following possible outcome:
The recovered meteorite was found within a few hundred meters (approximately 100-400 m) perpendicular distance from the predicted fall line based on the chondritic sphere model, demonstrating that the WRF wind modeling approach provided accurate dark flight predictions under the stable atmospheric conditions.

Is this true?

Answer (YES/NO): NO